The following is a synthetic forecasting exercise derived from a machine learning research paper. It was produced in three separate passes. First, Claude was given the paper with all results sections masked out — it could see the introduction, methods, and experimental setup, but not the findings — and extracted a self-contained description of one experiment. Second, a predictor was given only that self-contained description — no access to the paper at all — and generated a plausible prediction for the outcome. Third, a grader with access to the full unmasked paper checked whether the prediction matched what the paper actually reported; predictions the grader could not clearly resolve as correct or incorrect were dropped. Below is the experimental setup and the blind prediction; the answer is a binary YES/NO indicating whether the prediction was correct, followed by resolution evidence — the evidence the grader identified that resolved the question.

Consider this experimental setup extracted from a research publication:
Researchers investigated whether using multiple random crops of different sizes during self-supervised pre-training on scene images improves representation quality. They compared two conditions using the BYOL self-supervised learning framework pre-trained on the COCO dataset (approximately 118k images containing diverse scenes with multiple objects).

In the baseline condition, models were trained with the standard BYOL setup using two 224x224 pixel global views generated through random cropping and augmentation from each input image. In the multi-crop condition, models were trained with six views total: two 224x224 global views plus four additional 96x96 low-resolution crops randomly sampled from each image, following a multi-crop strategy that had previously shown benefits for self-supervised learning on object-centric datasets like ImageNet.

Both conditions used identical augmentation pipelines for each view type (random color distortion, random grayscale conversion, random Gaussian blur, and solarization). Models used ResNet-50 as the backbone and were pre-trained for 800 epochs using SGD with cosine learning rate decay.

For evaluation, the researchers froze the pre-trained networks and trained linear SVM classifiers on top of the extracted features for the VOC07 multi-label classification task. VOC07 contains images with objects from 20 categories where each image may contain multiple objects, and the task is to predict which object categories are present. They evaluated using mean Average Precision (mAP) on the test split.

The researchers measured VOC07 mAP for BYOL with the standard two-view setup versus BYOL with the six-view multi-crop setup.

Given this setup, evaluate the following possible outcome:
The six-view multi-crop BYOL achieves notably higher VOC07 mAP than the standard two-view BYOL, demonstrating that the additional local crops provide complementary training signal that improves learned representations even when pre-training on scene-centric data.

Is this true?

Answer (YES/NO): NO